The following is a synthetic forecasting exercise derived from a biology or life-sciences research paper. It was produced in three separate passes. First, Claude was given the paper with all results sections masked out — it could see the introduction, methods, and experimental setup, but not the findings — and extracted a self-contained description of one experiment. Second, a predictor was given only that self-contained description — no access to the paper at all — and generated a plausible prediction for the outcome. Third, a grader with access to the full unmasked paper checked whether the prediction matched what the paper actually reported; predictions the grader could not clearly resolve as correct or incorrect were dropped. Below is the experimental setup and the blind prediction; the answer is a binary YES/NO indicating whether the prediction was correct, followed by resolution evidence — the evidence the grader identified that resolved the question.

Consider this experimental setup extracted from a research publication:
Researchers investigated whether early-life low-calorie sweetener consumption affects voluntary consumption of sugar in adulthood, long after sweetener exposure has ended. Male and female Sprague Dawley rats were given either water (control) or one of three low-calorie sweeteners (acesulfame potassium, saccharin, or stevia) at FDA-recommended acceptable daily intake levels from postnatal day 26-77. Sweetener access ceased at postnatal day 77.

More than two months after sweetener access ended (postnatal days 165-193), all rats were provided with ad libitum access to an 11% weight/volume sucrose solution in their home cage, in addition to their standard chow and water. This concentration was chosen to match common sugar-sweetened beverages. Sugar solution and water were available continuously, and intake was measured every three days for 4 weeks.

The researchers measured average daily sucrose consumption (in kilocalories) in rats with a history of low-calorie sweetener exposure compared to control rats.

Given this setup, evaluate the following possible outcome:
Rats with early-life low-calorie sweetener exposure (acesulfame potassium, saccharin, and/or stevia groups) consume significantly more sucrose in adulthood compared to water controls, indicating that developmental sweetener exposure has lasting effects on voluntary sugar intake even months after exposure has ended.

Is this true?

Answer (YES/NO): YES